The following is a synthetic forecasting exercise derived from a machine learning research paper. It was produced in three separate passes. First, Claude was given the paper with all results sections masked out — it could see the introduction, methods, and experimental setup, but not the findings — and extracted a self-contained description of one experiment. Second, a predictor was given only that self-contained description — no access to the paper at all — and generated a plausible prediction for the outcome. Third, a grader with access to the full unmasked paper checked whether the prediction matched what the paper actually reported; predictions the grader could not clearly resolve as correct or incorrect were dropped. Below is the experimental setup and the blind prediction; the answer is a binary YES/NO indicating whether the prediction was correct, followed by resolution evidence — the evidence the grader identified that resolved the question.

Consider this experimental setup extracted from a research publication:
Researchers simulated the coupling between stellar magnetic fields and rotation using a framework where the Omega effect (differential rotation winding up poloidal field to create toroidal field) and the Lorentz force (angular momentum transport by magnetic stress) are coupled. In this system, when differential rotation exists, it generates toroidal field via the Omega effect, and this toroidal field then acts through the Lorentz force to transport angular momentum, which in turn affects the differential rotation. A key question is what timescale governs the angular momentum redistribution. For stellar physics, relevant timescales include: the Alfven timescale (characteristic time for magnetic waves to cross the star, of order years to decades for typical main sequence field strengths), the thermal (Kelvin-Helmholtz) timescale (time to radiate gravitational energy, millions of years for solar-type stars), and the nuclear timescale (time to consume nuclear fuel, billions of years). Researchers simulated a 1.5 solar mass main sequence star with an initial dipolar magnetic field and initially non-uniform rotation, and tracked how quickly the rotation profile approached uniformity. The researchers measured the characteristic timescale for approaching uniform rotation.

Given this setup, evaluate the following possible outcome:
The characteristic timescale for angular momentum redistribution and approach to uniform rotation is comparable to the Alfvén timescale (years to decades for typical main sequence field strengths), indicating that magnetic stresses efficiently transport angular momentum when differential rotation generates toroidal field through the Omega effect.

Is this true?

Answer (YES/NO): NO